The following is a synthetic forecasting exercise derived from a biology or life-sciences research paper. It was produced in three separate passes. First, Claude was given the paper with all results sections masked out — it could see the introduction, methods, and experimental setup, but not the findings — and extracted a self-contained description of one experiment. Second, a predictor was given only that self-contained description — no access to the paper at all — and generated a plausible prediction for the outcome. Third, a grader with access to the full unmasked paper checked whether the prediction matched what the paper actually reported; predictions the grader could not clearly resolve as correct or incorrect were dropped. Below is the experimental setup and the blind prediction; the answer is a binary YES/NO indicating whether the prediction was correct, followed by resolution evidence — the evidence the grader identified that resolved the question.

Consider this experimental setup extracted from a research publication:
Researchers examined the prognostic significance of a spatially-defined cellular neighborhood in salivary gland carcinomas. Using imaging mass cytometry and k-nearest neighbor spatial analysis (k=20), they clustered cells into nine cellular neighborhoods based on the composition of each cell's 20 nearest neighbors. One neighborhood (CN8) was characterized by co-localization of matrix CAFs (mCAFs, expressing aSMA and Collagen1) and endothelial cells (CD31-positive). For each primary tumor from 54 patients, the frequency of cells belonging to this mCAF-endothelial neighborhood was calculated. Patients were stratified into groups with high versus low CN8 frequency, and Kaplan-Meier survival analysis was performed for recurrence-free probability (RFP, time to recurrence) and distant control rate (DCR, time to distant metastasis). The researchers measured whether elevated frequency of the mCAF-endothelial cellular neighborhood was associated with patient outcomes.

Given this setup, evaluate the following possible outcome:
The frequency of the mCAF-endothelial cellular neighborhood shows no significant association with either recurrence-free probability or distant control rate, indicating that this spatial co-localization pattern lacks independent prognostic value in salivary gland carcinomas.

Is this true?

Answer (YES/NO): NO